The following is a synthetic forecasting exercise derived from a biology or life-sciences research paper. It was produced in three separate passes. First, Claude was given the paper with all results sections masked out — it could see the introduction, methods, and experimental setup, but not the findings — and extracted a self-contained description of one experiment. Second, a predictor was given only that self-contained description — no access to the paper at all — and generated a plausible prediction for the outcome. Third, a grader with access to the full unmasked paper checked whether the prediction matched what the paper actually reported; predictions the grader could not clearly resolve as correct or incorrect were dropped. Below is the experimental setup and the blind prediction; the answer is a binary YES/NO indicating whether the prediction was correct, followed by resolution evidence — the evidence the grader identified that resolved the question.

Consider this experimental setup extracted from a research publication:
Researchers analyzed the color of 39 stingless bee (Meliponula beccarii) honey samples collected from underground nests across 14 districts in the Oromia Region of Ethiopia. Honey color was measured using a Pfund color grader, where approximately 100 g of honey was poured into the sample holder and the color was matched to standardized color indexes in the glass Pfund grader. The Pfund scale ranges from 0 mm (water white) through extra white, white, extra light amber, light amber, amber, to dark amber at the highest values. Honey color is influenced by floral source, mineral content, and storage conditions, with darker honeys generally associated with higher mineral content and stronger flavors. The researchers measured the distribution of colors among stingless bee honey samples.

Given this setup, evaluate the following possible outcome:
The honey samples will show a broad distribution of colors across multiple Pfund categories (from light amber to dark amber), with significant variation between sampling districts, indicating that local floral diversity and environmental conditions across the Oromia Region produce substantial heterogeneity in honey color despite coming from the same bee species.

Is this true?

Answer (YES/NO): NO